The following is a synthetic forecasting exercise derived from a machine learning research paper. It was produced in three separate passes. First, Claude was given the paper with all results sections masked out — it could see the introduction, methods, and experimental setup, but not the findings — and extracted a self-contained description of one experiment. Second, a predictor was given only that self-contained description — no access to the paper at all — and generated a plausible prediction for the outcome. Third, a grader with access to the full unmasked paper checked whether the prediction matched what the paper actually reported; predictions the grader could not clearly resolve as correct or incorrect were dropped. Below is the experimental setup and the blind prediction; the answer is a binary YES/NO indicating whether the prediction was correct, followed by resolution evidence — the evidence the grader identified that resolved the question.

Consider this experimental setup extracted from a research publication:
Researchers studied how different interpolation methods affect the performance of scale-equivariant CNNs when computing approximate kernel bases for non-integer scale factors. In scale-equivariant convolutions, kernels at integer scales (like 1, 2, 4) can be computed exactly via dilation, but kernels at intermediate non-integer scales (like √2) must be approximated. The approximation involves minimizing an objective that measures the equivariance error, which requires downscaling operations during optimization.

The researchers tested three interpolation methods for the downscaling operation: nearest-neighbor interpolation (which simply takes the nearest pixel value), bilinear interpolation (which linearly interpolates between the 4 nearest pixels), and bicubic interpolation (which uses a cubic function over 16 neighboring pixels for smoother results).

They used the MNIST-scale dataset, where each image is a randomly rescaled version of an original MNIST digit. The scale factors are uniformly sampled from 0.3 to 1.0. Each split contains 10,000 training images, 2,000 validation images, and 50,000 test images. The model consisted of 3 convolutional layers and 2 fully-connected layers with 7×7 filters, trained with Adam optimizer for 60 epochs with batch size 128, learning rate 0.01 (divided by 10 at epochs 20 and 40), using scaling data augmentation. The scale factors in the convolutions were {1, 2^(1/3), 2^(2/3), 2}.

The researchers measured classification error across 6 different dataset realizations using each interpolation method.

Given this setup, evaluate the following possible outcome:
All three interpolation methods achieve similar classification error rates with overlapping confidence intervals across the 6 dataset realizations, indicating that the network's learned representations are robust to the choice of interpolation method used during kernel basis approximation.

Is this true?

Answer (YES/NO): YES